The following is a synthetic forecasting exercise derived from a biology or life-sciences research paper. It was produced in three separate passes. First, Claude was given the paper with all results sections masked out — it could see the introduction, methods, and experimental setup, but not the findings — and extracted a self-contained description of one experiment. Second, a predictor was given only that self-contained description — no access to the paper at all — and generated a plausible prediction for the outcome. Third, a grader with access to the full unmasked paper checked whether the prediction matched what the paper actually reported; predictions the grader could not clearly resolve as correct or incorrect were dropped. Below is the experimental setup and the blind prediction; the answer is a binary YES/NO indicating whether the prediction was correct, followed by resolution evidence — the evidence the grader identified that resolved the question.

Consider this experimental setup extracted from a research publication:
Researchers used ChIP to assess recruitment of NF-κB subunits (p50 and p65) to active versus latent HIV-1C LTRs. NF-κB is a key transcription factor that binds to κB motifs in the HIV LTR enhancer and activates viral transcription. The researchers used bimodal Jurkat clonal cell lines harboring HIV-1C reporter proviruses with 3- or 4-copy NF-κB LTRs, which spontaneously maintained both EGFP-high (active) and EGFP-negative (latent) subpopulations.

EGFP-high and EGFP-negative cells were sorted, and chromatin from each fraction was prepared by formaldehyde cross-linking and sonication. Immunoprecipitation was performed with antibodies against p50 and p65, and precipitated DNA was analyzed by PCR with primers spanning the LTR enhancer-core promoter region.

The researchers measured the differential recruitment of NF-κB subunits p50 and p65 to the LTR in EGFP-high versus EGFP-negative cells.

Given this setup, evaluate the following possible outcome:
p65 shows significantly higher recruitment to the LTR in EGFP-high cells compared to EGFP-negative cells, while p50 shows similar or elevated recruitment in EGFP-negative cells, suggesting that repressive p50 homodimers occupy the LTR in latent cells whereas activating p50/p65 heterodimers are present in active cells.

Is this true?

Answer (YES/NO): YES